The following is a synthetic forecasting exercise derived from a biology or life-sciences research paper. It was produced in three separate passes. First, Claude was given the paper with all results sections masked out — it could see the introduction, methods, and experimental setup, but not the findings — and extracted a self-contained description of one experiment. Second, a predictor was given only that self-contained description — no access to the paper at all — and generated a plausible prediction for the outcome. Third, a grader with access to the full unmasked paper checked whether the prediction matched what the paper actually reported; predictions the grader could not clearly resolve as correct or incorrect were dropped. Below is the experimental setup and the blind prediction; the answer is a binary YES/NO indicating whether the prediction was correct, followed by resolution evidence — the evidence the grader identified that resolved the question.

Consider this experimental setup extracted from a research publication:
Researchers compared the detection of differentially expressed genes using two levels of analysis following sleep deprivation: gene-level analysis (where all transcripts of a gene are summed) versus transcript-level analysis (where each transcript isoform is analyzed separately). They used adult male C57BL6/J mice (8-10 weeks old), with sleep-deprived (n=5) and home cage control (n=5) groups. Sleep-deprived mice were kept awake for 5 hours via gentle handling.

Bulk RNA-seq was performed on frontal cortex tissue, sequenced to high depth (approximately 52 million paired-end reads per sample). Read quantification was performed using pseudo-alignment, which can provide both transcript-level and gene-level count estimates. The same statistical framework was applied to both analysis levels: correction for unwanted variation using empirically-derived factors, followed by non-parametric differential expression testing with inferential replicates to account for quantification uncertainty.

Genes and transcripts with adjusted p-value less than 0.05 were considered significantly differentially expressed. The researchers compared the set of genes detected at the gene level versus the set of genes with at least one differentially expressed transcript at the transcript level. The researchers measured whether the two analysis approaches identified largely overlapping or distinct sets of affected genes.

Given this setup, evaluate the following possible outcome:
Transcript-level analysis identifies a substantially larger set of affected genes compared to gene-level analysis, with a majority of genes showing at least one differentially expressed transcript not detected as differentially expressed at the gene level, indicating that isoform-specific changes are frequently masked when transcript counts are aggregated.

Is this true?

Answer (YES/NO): NO